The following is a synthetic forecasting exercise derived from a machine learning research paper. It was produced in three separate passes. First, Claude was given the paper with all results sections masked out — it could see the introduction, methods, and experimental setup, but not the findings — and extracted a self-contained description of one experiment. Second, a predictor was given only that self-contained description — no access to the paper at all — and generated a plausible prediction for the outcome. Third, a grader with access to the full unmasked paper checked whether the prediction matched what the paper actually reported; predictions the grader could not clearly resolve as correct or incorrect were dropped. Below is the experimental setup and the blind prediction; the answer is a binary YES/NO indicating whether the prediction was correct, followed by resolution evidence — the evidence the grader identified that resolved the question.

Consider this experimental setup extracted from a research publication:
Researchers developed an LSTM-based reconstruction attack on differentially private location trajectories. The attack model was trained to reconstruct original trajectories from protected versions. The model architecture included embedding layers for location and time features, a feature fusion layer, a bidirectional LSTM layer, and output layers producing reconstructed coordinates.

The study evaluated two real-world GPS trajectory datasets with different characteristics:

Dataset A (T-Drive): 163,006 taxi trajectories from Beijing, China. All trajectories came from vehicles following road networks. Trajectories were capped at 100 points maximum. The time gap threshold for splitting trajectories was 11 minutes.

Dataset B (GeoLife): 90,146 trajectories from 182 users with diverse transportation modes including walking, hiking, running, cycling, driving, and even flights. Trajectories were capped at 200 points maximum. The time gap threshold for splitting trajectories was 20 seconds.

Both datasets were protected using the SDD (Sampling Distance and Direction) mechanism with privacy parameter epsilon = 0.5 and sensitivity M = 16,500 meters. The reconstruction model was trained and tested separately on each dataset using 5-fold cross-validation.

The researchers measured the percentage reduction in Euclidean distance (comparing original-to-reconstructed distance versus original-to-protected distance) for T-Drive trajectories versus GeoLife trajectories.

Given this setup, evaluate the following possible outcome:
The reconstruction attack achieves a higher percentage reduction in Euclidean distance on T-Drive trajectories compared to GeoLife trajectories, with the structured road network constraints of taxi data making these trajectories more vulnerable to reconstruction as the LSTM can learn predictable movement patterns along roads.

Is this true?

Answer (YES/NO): NO